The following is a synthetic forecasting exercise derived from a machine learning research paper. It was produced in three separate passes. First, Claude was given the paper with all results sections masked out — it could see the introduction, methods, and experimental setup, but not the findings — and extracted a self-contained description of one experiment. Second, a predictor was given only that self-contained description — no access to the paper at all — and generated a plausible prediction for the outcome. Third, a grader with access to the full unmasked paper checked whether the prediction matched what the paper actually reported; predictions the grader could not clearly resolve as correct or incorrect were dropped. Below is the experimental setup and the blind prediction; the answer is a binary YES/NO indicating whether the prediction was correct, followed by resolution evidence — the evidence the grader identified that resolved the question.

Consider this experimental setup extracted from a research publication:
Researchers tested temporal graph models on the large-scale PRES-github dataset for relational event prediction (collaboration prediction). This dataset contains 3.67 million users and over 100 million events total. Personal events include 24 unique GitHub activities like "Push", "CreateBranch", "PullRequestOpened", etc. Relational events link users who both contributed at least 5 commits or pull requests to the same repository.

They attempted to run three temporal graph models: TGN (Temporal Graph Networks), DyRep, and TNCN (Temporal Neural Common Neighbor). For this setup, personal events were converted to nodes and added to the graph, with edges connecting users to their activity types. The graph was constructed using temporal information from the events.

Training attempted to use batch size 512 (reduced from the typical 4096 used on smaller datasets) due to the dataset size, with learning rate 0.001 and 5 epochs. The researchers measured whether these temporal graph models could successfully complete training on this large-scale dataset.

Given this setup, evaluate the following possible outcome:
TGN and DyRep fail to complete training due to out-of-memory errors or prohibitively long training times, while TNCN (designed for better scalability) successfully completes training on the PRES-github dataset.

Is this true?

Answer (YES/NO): NO